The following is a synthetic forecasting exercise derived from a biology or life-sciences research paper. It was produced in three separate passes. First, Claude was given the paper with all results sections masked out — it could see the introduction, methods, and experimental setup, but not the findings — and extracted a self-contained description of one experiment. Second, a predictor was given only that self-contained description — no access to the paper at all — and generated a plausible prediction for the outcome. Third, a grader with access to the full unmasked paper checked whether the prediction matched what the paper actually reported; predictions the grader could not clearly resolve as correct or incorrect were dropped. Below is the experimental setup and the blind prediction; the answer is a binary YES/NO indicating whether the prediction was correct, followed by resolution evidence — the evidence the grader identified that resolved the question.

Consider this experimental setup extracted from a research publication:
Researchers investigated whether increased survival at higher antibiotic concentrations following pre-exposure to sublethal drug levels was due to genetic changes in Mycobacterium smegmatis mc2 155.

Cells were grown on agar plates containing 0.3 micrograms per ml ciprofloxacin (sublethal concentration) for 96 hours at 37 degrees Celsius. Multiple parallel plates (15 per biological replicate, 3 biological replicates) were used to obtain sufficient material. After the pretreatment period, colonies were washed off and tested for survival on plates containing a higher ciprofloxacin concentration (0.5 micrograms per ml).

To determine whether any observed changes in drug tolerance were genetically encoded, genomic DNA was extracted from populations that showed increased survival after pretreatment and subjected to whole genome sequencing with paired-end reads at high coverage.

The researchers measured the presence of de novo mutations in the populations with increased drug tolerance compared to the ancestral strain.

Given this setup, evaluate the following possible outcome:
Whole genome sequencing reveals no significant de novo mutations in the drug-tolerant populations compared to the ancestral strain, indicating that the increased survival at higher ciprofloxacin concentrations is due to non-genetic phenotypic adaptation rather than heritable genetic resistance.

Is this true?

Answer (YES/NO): YES